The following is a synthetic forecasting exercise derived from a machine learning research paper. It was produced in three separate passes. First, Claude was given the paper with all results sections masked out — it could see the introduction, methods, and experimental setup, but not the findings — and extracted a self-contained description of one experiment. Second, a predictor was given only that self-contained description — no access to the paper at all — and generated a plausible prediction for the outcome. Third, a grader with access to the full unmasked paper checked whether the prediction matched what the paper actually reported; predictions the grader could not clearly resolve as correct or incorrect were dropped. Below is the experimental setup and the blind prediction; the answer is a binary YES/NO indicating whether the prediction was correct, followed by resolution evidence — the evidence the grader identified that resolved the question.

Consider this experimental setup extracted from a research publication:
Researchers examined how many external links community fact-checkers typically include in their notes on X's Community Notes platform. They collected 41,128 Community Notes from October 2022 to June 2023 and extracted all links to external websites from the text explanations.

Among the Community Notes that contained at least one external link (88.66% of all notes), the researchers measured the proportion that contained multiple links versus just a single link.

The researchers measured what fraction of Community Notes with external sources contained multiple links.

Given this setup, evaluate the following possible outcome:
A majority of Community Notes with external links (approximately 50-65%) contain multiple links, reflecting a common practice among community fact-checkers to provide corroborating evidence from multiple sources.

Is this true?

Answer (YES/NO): NO